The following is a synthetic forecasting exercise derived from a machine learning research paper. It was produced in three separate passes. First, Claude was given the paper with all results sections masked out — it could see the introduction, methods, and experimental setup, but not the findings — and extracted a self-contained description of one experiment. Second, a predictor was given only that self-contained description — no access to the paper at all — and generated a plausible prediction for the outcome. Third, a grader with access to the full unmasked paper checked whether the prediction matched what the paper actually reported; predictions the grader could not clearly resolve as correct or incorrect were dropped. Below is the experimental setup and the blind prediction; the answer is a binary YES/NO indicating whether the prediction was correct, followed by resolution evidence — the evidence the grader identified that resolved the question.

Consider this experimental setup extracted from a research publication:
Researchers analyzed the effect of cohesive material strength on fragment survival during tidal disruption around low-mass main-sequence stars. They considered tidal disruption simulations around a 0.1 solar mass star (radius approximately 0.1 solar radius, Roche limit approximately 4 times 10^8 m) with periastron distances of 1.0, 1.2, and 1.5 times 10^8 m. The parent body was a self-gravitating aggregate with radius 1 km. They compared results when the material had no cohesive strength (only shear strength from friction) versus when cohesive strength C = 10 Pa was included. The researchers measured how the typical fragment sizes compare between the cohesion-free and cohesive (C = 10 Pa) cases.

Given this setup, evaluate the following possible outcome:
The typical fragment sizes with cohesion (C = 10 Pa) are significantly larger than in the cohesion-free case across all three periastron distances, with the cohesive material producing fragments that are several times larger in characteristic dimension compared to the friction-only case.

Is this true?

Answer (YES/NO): NO